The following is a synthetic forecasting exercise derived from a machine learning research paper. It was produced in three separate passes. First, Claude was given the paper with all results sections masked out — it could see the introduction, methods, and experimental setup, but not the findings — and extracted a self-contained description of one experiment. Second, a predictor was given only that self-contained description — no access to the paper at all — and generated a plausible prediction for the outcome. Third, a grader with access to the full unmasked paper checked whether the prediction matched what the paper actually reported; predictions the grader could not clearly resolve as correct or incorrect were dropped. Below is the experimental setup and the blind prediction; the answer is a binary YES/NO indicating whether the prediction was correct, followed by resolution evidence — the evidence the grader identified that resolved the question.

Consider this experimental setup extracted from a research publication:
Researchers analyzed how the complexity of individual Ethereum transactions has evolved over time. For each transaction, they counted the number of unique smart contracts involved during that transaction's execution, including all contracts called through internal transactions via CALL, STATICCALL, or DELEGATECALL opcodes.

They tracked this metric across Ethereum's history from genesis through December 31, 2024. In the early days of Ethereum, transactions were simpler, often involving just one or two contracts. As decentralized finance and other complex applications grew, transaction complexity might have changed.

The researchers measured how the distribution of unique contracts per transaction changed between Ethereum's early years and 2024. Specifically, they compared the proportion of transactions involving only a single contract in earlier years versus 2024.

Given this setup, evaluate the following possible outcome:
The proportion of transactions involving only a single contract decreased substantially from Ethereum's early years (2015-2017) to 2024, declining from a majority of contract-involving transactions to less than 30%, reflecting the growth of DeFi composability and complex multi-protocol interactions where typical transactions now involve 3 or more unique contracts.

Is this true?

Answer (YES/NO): NO